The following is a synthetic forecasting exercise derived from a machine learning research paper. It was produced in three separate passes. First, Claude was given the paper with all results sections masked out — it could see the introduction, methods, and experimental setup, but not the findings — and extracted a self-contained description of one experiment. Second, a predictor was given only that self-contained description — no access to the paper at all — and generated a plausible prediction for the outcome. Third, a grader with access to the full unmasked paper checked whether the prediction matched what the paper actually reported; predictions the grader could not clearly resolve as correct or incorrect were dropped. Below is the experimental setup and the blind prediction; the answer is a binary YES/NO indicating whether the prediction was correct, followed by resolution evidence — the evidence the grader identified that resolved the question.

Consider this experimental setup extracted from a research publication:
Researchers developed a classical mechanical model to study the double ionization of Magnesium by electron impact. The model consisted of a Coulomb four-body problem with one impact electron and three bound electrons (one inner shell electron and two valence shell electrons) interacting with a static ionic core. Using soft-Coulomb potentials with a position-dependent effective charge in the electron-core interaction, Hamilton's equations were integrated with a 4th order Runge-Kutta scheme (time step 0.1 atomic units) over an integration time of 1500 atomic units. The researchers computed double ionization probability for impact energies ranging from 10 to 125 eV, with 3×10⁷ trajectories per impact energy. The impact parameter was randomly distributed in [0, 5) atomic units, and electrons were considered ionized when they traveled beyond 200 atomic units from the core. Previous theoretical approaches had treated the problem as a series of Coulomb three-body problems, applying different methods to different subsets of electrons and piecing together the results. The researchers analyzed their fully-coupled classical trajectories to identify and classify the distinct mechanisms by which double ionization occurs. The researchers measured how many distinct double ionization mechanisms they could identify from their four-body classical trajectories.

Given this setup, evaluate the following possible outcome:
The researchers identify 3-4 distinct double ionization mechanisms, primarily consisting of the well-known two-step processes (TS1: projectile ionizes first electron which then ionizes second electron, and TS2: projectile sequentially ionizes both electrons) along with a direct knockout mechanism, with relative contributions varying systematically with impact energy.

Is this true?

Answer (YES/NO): NO